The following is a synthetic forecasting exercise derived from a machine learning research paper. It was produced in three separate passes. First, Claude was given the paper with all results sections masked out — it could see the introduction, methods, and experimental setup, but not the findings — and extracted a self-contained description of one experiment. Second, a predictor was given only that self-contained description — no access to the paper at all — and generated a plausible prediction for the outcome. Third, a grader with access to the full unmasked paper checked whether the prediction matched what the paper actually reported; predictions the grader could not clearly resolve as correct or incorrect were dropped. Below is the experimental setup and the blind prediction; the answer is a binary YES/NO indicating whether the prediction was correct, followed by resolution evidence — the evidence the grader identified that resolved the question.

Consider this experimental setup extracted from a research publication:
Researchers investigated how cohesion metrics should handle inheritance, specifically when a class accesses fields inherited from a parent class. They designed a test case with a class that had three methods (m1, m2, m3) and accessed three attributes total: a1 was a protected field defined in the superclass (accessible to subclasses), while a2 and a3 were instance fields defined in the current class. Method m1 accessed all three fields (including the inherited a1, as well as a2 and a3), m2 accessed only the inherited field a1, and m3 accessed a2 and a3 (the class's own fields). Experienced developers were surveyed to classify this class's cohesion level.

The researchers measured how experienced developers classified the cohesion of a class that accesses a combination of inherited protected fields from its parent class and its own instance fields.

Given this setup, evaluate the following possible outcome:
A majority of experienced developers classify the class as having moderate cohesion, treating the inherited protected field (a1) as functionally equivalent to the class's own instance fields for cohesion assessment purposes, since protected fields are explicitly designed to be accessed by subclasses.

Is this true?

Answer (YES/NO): NO